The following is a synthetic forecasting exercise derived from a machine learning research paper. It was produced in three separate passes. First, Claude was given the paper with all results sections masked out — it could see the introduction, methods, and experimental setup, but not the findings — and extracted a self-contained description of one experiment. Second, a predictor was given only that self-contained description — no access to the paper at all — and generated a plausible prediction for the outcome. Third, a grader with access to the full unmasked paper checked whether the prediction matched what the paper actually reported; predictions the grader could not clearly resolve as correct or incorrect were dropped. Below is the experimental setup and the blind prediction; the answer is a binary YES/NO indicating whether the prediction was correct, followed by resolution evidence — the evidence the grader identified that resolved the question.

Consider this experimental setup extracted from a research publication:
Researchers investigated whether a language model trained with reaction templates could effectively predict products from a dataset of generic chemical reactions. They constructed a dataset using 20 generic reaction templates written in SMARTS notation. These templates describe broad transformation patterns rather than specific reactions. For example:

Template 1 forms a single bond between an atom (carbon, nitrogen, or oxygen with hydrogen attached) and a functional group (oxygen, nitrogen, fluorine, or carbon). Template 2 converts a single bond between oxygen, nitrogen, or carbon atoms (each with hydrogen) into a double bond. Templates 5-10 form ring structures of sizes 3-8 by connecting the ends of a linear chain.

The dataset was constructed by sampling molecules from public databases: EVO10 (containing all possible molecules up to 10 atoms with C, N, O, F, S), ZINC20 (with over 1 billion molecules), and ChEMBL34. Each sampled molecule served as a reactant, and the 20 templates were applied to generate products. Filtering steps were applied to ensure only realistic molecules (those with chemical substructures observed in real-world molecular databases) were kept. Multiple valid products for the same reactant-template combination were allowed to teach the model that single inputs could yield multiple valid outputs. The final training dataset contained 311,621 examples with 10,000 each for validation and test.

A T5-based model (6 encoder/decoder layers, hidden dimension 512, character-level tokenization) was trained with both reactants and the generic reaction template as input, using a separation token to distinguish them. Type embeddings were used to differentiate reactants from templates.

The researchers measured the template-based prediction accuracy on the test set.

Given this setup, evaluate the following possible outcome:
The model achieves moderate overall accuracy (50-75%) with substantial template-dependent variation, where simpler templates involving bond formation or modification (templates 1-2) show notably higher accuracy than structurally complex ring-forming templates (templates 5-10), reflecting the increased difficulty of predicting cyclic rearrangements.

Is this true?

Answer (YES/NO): NO